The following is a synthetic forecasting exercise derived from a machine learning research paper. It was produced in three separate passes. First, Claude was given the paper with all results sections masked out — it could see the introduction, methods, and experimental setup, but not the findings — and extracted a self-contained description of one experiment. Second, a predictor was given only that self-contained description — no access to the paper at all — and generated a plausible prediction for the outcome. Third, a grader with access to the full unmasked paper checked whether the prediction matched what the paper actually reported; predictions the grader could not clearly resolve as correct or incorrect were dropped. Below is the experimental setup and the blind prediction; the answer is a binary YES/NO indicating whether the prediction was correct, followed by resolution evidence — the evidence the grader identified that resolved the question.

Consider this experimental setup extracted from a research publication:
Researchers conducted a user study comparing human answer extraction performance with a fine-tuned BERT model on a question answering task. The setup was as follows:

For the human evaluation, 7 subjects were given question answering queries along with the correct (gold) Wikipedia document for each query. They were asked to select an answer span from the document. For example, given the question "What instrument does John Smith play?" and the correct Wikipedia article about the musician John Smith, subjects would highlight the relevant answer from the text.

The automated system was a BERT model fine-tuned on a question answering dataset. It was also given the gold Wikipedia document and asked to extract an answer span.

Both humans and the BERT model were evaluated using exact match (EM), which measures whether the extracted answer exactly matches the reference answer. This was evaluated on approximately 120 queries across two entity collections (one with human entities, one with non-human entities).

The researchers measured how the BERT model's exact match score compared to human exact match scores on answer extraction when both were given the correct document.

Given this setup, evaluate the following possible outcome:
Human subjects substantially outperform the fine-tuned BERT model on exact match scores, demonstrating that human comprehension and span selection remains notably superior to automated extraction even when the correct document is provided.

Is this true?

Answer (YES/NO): NO